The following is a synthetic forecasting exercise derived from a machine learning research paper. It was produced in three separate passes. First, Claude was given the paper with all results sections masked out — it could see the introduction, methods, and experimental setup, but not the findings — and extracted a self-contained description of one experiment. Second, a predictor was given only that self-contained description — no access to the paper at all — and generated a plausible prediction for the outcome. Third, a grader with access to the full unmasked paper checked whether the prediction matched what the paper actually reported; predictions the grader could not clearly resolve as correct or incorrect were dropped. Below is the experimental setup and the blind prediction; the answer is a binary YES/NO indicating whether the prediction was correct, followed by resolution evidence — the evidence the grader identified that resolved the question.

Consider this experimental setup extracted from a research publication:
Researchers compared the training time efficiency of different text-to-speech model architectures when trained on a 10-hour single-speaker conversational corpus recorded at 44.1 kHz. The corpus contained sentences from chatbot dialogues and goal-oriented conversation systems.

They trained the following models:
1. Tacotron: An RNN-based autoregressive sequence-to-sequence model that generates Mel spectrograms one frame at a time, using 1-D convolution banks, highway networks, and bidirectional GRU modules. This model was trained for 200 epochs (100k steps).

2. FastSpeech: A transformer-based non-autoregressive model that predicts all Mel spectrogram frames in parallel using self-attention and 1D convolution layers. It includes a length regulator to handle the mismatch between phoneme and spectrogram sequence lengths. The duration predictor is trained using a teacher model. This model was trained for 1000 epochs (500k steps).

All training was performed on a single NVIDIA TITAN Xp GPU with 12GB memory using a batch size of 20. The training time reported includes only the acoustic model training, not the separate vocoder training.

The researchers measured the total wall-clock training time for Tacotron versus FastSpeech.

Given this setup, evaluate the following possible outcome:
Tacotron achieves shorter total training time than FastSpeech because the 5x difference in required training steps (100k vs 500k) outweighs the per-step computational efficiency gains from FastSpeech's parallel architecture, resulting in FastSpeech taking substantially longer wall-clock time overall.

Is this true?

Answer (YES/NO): NO